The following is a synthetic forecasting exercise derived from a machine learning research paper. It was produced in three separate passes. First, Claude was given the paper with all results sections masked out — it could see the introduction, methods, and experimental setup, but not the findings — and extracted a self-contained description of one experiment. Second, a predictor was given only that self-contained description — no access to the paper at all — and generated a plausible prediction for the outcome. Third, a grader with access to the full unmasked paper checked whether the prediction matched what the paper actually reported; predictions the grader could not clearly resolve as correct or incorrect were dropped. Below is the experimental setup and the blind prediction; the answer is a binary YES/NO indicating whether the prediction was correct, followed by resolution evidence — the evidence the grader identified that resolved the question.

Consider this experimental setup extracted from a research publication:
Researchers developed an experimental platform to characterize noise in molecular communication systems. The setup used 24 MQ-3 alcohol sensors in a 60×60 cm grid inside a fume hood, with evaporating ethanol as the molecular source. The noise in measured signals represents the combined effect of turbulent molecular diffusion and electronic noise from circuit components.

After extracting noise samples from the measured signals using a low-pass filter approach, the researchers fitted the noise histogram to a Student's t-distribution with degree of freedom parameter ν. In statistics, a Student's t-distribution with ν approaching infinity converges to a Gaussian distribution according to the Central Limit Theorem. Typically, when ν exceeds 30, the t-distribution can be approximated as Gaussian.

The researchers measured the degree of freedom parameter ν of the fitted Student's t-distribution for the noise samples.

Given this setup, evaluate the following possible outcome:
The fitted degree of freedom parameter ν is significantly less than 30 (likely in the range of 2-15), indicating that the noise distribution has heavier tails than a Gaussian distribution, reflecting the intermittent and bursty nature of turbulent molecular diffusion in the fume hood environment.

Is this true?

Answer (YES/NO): NO